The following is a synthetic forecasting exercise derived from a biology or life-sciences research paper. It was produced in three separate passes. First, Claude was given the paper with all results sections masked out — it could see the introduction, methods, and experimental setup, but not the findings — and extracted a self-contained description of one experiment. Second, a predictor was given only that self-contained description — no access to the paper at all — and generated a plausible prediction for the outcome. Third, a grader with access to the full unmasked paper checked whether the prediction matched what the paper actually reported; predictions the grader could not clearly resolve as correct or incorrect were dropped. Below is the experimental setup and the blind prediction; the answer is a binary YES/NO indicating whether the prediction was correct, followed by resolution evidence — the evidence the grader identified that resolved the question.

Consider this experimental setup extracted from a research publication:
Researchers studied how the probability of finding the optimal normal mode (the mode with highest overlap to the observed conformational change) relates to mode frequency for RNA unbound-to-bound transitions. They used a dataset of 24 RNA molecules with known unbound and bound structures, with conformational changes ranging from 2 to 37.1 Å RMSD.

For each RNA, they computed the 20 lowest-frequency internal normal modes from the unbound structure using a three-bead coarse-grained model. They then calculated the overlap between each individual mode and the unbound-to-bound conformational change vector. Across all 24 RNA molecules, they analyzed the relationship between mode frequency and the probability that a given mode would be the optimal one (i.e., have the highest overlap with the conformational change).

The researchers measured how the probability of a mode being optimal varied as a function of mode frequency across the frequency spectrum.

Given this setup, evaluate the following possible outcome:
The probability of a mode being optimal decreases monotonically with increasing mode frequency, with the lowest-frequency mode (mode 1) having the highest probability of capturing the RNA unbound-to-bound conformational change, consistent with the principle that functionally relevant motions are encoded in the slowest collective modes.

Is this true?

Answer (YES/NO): NO